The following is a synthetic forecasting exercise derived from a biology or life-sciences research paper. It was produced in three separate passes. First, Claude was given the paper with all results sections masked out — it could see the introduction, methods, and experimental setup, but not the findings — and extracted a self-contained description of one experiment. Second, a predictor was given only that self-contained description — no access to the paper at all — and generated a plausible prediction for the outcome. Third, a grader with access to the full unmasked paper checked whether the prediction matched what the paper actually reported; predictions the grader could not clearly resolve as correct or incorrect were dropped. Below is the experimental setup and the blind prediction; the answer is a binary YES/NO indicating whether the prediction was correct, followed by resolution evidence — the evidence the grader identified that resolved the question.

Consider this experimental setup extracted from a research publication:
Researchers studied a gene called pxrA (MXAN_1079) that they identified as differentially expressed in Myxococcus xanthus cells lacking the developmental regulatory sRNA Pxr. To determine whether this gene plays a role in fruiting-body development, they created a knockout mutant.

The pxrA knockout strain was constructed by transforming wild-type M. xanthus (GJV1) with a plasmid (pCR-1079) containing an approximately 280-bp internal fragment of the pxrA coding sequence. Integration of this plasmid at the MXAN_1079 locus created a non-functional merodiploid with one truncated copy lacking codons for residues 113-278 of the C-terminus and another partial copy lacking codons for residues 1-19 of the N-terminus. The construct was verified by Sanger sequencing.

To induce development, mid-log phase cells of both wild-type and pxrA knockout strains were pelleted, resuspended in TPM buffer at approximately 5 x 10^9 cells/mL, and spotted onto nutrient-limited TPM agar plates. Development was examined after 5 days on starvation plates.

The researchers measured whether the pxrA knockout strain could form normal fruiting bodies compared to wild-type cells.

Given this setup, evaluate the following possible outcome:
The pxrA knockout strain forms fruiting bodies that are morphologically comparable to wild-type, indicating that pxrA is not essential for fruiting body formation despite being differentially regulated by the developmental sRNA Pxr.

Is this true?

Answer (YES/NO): NO